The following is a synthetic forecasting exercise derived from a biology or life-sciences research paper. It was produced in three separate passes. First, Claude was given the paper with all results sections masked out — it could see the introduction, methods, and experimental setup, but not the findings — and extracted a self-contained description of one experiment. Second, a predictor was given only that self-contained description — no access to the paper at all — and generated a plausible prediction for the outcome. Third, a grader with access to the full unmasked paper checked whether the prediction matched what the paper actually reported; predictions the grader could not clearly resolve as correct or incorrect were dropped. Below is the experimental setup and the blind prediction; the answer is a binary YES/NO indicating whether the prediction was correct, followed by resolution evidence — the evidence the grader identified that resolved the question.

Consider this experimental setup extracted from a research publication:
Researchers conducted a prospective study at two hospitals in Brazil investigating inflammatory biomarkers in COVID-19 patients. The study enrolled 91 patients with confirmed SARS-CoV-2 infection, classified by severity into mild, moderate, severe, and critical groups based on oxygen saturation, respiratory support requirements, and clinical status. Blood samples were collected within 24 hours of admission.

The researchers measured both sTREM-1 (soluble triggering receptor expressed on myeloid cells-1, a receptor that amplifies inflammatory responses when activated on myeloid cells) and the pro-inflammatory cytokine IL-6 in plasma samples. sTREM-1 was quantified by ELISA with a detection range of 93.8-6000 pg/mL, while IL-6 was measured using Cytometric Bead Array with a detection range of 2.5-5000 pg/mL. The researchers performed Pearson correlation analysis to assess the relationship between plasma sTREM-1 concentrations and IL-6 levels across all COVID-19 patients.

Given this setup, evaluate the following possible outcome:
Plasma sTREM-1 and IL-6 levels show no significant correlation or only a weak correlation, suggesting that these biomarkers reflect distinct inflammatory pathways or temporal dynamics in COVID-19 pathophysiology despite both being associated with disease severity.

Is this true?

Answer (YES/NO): NO